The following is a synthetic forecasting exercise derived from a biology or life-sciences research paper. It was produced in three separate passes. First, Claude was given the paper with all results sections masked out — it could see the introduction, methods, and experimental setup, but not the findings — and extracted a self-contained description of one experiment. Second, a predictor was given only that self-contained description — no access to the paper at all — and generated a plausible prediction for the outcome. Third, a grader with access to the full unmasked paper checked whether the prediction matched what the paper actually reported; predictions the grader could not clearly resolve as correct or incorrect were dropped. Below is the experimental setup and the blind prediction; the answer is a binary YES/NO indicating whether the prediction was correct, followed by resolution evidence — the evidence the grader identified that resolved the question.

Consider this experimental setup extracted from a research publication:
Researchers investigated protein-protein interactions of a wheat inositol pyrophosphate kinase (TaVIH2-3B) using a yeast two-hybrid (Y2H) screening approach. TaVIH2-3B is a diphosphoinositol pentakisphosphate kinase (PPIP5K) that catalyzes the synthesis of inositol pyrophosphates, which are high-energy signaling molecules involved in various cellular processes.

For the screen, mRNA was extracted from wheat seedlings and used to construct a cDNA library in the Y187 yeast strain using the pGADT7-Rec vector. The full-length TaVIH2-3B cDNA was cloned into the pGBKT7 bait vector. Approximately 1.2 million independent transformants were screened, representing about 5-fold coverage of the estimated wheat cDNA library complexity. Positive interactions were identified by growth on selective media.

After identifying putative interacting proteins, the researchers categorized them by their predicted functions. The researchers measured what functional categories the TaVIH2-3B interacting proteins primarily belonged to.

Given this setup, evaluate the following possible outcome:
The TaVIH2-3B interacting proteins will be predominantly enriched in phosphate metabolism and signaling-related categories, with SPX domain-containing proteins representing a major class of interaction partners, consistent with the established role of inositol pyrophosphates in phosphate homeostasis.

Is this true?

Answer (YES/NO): NO